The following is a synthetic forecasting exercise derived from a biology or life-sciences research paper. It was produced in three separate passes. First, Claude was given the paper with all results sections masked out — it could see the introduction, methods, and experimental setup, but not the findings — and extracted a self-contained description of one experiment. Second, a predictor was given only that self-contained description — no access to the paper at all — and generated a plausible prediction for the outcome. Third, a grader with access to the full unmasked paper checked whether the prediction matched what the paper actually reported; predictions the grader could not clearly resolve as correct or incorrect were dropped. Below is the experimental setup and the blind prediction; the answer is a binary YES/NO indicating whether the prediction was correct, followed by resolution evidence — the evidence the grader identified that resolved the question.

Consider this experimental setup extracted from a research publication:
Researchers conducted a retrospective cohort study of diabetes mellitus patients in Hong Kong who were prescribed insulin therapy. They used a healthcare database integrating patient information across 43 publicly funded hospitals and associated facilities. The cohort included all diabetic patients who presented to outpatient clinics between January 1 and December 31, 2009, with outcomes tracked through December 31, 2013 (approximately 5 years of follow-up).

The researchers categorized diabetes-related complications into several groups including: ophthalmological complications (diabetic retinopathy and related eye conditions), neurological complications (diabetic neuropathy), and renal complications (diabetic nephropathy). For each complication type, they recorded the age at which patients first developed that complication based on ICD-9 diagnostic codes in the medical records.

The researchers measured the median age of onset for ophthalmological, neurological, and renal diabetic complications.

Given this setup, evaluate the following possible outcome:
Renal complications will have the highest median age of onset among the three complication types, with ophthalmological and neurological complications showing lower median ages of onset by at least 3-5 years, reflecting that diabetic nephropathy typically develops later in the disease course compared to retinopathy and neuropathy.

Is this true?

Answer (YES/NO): YES